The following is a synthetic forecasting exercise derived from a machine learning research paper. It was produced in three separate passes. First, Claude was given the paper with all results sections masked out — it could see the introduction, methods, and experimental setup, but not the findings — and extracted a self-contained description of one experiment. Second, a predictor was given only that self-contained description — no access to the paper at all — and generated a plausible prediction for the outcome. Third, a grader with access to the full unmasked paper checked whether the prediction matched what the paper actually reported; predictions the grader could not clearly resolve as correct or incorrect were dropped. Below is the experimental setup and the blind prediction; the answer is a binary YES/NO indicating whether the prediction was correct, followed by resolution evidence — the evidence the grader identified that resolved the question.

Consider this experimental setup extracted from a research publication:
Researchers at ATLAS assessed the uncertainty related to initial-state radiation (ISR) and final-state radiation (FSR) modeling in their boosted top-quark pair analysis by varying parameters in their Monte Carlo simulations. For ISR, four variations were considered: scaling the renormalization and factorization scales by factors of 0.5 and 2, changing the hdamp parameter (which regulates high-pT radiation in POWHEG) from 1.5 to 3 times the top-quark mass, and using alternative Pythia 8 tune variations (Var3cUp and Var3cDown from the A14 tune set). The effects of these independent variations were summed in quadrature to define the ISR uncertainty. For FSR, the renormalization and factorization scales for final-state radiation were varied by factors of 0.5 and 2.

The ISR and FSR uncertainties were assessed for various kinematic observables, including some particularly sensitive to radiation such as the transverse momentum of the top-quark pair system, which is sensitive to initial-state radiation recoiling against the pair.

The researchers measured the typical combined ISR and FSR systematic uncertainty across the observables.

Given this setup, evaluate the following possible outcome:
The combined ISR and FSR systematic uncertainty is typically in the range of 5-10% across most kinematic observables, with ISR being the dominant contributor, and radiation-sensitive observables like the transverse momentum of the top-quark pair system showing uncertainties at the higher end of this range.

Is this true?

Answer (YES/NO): NO